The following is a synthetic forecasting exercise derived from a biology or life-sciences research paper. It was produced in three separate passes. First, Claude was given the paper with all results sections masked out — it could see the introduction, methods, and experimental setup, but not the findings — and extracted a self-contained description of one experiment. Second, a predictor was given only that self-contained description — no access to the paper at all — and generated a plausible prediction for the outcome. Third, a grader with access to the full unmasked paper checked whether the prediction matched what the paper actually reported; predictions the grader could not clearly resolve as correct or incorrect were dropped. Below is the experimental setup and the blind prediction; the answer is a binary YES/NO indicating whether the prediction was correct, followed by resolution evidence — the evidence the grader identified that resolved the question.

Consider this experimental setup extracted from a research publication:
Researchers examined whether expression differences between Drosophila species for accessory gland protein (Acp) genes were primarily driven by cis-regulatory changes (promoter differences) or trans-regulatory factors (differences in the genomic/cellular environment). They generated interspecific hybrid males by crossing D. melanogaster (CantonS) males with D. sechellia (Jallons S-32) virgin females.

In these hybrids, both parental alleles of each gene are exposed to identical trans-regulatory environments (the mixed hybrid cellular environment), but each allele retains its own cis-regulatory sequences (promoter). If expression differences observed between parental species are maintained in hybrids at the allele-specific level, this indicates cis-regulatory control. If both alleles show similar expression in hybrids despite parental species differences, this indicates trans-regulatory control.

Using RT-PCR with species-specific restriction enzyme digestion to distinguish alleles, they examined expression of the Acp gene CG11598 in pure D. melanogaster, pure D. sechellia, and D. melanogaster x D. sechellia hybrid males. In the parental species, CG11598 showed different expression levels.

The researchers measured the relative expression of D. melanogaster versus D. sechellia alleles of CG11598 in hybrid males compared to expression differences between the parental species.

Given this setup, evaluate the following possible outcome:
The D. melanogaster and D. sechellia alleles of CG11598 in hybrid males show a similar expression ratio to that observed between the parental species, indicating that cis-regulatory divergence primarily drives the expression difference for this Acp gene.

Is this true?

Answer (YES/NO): NO